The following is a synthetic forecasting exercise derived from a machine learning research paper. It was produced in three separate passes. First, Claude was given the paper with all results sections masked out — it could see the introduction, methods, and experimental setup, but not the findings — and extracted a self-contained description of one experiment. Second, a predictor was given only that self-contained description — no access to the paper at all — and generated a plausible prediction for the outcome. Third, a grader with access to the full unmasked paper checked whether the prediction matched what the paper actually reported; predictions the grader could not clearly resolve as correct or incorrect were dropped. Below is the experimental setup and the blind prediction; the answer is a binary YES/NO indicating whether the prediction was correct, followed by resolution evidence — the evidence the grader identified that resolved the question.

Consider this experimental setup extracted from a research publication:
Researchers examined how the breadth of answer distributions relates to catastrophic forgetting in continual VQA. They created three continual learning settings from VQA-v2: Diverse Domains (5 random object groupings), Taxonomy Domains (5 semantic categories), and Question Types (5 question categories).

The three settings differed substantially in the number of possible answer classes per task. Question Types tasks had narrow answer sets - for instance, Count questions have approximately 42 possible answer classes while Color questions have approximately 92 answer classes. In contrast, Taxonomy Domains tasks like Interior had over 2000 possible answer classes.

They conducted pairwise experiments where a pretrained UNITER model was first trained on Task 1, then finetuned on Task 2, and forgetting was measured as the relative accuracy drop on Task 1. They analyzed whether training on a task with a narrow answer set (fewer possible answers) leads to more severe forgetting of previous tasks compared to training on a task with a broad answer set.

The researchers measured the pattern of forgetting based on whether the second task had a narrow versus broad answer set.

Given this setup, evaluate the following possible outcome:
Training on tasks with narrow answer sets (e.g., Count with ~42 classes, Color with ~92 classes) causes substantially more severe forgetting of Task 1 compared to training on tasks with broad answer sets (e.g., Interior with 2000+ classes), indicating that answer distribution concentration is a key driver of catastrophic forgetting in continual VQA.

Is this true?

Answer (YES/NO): YES